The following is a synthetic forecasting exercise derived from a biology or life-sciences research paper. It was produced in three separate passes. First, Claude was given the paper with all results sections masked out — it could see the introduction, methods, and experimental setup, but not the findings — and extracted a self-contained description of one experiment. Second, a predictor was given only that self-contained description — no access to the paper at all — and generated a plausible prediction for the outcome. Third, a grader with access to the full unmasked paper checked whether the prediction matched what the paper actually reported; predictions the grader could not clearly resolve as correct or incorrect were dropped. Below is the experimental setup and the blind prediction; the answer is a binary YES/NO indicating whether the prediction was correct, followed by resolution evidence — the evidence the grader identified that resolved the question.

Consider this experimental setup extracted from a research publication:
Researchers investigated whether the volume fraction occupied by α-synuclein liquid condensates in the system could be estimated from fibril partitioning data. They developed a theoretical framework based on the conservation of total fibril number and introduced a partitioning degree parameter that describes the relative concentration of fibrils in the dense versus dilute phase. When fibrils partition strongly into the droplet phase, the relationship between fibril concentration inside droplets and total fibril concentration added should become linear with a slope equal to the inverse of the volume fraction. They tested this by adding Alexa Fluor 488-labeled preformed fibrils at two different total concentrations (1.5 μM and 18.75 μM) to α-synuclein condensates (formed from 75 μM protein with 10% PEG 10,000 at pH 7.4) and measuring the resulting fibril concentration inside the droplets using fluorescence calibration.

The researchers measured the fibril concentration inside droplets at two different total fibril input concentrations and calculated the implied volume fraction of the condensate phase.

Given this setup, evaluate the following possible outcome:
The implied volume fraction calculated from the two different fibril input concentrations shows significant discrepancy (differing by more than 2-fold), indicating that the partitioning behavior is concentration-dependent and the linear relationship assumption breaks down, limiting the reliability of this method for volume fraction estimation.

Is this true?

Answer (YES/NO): NO